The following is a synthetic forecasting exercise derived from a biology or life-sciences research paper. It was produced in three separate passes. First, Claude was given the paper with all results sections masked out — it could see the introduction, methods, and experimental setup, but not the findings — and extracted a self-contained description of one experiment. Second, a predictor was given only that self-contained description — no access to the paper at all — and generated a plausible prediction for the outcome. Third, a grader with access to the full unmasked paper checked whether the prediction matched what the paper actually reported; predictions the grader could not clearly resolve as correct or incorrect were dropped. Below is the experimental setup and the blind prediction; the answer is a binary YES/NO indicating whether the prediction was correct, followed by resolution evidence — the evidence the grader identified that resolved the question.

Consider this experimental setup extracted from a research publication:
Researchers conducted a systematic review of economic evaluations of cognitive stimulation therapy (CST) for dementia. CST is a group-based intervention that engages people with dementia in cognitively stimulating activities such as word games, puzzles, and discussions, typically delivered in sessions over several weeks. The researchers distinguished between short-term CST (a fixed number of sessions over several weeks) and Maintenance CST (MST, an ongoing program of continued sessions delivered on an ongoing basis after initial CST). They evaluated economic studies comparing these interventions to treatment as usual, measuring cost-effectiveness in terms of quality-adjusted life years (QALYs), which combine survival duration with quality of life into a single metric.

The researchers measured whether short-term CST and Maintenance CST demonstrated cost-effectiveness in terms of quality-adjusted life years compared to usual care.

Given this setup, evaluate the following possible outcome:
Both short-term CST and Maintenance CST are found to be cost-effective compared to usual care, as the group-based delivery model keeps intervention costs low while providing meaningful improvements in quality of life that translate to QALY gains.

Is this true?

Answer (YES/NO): NO